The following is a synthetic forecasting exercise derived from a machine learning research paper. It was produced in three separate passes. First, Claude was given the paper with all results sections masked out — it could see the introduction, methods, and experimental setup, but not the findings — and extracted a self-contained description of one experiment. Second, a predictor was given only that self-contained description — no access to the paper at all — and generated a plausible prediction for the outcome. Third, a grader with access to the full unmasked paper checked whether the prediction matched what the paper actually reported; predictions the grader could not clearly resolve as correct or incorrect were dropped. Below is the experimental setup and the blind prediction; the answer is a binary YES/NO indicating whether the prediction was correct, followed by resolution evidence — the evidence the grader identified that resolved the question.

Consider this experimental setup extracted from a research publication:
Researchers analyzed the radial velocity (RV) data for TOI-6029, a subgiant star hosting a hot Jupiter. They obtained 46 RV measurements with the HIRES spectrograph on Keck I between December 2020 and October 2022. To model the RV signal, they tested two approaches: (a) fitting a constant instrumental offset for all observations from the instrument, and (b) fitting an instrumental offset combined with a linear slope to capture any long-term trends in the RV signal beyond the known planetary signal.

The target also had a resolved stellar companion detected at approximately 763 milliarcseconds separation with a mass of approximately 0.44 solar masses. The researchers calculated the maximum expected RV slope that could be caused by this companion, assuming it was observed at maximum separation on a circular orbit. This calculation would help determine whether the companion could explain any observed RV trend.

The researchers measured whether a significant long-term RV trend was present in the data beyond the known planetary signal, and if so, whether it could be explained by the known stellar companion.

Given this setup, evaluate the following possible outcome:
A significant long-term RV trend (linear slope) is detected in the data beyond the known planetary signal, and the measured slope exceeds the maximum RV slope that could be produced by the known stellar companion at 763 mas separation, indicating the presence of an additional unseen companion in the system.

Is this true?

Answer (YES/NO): YES